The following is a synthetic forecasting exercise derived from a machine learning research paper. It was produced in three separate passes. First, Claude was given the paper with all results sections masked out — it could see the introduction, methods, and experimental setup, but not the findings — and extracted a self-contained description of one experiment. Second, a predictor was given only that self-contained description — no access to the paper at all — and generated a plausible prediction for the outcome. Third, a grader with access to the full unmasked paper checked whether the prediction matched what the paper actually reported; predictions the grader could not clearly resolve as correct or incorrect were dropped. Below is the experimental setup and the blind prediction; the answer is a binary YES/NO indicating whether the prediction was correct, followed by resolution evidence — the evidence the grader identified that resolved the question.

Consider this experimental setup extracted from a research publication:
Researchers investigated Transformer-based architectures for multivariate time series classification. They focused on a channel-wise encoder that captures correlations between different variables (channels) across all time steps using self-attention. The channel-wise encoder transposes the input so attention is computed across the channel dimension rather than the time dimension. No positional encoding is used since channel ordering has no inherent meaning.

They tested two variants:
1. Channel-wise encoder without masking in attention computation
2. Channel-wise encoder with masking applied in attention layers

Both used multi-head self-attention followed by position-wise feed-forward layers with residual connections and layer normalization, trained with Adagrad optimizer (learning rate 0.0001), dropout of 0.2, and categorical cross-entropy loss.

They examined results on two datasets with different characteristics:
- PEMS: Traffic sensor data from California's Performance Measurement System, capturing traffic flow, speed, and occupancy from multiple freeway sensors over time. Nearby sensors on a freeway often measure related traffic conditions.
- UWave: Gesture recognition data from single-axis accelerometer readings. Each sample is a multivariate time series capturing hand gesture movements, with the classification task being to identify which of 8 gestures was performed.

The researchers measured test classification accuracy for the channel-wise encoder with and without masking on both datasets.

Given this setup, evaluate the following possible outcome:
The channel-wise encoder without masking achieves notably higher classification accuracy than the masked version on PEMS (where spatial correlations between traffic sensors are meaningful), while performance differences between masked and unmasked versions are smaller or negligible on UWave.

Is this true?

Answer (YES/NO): NO